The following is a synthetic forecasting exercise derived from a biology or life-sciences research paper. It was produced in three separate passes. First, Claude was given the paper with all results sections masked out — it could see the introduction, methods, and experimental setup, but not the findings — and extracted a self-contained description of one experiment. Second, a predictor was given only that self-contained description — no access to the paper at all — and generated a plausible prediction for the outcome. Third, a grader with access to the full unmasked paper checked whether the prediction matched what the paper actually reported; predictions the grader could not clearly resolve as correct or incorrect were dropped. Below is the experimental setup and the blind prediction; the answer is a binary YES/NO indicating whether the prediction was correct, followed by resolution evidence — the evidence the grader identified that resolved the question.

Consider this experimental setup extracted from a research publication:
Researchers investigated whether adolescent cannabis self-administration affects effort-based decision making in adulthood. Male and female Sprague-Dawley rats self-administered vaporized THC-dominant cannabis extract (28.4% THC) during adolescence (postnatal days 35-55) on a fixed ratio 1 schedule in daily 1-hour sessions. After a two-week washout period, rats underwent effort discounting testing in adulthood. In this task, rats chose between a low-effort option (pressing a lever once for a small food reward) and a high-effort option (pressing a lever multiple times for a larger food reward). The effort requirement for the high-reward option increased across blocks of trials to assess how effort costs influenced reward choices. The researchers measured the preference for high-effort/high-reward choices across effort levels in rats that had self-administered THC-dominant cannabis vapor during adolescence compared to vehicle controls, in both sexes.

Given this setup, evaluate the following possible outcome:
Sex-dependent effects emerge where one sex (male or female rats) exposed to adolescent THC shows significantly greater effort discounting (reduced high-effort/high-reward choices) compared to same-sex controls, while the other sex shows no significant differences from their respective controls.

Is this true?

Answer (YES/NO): NO